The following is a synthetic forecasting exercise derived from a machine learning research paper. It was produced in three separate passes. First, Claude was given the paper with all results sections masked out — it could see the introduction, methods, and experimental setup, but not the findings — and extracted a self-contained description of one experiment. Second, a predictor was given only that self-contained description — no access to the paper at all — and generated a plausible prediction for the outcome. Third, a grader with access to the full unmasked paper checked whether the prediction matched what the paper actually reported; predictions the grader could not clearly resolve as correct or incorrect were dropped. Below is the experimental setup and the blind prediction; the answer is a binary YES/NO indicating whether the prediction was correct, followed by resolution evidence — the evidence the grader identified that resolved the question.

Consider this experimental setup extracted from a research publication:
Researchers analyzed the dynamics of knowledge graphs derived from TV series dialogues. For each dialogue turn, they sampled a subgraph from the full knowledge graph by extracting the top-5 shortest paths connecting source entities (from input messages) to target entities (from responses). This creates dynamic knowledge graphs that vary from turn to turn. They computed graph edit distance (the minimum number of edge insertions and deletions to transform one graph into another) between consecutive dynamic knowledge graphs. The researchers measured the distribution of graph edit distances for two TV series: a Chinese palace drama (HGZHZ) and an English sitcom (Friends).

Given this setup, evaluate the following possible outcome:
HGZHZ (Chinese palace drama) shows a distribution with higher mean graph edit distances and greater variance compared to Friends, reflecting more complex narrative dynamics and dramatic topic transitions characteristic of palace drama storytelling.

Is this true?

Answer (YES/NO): YES